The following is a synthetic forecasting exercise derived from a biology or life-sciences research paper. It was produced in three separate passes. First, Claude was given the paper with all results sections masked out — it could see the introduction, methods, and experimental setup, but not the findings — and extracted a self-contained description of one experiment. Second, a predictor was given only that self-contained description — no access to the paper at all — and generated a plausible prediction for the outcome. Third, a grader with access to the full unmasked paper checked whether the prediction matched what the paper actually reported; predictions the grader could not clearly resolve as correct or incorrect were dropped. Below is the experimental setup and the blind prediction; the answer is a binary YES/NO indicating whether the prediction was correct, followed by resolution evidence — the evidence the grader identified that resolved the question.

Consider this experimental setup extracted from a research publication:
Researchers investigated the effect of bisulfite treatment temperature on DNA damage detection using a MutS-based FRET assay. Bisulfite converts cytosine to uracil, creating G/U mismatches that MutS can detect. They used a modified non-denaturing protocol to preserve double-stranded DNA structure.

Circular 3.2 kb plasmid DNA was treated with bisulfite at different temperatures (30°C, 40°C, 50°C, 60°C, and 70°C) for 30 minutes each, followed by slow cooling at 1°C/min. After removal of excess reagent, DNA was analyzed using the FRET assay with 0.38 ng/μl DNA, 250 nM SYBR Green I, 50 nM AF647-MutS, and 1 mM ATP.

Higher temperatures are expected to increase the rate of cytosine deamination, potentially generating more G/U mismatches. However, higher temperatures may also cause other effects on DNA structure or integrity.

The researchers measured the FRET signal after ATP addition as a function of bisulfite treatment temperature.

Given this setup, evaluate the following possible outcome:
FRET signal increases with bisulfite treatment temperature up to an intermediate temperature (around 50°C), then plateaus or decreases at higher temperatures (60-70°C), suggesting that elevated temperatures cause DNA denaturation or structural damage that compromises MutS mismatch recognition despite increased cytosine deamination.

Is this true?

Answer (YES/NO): NO